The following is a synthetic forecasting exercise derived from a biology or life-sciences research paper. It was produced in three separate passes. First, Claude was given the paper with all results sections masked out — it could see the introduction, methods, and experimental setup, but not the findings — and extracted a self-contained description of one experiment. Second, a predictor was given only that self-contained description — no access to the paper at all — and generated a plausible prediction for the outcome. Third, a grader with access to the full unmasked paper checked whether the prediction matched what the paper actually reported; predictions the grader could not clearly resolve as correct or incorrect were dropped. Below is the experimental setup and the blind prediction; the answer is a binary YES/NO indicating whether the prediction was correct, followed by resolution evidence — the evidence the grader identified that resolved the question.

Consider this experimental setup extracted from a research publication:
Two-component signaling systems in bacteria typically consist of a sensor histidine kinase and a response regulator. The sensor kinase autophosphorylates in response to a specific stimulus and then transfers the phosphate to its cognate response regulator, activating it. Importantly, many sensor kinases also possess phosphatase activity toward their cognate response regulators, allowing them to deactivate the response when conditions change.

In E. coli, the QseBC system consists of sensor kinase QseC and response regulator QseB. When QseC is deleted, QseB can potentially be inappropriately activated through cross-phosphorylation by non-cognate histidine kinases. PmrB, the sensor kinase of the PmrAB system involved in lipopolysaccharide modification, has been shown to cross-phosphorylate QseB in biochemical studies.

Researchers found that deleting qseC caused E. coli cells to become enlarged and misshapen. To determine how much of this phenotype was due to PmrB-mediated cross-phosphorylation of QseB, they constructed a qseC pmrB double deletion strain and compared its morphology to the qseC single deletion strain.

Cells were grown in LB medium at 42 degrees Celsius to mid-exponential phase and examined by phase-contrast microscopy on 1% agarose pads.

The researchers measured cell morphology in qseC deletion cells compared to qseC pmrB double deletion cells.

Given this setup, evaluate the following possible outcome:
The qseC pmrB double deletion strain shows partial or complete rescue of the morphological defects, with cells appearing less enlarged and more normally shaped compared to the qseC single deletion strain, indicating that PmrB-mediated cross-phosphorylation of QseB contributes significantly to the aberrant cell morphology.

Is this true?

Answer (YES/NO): YES